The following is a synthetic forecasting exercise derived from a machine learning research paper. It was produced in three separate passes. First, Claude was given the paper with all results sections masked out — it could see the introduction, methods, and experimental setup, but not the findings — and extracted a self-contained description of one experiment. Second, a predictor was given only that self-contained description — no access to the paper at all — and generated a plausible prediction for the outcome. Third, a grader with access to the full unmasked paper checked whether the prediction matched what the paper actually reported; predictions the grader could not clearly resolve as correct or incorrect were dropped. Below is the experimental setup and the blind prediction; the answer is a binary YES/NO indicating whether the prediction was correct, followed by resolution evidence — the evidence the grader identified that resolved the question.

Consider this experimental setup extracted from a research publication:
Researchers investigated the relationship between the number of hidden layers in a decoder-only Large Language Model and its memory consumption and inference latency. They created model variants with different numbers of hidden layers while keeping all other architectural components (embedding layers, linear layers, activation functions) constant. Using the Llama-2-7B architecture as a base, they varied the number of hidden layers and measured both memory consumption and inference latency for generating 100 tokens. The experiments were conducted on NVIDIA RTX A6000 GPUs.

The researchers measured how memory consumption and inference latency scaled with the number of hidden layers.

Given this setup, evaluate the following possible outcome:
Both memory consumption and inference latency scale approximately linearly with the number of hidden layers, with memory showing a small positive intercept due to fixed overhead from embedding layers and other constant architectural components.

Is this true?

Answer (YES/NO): YES